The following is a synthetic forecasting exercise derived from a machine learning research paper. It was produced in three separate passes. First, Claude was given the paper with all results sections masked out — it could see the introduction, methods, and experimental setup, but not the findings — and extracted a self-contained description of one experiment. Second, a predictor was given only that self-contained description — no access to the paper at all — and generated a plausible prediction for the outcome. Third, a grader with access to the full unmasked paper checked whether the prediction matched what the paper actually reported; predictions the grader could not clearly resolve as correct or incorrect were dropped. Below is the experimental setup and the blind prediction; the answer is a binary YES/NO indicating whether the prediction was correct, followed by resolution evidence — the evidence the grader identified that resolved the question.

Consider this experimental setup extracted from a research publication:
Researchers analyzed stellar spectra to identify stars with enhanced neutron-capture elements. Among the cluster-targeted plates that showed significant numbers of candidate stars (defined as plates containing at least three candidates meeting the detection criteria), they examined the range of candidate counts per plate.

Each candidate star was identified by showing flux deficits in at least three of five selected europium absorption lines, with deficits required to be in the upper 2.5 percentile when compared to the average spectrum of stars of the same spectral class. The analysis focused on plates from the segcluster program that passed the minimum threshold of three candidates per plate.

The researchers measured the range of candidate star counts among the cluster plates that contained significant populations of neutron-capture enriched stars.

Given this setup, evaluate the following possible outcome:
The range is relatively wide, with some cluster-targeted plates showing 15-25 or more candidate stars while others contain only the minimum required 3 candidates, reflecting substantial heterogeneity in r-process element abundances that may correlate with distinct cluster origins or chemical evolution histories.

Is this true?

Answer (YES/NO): NO